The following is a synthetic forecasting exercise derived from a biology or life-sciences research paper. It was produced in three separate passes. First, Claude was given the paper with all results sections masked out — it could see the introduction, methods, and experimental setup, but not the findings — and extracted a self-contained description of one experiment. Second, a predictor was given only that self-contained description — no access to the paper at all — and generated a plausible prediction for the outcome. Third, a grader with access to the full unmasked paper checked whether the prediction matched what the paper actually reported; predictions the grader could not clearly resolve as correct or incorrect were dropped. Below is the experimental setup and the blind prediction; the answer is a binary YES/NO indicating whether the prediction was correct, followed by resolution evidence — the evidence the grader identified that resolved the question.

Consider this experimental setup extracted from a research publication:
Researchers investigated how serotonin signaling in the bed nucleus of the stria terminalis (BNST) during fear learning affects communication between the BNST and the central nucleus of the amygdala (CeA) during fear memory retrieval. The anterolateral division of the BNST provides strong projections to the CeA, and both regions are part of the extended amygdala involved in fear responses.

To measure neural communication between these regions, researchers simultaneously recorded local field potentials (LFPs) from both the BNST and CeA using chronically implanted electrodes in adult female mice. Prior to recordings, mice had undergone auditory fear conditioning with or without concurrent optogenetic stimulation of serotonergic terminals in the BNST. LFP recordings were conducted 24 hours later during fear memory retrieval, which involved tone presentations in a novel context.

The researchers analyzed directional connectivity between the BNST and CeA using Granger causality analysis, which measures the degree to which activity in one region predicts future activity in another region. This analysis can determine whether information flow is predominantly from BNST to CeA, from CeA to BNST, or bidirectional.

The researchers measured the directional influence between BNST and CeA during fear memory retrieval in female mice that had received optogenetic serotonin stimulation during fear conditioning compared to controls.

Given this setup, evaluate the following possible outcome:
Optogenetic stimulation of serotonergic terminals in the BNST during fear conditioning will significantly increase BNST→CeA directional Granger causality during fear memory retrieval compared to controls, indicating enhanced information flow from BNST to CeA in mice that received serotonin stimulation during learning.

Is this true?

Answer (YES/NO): YES